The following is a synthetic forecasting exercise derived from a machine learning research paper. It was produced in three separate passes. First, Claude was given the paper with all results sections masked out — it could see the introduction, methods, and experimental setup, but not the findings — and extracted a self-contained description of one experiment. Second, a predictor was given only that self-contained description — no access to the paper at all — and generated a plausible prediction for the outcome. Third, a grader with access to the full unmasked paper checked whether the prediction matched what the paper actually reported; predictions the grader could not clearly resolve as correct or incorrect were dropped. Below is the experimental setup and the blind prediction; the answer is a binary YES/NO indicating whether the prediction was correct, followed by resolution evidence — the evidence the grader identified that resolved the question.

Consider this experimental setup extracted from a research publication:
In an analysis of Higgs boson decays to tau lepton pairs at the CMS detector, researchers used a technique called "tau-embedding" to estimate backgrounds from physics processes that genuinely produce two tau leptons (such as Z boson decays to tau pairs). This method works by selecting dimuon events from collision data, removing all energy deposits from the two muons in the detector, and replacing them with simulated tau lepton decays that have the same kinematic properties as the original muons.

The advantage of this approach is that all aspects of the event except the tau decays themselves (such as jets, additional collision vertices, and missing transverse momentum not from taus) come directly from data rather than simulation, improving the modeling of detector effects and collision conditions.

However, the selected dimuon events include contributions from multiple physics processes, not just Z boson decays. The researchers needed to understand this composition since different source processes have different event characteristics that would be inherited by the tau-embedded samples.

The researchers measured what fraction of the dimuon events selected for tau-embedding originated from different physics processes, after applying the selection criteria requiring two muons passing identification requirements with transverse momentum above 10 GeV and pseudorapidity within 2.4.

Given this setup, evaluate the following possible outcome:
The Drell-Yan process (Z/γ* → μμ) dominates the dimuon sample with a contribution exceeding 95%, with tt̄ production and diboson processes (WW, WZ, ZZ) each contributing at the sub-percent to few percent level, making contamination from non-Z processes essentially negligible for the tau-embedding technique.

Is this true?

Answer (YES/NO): YES